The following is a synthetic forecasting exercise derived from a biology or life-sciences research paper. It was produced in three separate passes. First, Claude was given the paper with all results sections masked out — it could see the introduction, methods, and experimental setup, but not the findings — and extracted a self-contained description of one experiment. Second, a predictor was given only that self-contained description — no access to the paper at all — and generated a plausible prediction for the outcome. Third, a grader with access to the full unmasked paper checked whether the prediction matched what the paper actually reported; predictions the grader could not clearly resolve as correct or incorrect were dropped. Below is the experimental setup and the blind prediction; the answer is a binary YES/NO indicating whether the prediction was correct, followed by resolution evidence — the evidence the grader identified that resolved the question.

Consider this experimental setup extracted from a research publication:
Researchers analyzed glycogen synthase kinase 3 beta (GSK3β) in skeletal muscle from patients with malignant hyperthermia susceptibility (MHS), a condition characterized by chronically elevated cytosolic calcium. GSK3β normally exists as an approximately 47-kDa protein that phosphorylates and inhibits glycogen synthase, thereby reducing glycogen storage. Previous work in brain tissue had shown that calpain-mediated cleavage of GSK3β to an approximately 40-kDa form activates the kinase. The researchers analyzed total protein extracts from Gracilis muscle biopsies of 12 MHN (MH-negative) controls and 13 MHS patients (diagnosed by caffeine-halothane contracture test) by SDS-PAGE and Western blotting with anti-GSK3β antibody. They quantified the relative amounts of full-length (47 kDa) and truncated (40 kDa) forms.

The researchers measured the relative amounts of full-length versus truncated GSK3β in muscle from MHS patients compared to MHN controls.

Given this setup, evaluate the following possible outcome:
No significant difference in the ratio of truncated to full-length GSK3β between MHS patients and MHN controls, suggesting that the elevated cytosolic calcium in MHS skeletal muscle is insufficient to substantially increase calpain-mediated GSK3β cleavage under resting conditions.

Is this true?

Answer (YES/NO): NO